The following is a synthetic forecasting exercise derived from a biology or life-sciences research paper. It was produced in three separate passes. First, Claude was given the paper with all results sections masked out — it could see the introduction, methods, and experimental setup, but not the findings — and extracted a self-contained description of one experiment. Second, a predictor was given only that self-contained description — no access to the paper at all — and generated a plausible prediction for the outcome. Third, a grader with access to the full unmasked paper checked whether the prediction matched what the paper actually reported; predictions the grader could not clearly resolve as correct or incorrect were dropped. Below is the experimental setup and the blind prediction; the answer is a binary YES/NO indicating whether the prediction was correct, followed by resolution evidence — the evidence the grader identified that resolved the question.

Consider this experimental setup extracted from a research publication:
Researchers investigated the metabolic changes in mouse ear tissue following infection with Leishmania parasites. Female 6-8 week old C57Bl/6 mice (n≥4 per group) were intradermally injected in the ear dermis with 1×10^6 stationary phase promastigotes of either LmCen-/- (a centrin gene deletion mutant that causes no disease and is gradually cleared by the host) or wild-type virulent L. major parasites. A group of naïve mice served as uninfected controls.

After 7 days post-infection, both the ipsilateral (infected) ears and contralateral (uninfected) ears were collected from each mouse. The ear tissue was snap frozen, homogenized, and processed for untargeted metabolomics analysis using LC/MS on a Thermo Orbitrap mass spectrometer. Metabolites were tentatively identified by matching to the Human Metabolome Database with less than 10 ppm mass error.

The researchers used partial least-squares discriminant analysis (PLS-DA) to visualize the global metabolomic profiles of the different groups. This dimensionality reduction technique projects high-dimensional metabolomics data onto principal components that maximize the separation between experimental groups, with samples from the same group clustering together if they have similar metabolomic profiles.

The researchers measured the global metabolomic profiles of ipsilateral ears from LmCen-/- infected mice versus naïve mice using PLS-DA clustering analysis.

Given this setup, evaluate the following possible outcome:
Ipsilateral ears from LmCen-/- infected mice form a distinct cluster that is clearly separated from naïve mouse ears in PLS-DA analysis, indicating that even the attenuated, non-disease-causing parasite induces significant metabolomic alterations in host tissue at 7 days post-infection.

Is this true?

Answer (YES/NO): YES